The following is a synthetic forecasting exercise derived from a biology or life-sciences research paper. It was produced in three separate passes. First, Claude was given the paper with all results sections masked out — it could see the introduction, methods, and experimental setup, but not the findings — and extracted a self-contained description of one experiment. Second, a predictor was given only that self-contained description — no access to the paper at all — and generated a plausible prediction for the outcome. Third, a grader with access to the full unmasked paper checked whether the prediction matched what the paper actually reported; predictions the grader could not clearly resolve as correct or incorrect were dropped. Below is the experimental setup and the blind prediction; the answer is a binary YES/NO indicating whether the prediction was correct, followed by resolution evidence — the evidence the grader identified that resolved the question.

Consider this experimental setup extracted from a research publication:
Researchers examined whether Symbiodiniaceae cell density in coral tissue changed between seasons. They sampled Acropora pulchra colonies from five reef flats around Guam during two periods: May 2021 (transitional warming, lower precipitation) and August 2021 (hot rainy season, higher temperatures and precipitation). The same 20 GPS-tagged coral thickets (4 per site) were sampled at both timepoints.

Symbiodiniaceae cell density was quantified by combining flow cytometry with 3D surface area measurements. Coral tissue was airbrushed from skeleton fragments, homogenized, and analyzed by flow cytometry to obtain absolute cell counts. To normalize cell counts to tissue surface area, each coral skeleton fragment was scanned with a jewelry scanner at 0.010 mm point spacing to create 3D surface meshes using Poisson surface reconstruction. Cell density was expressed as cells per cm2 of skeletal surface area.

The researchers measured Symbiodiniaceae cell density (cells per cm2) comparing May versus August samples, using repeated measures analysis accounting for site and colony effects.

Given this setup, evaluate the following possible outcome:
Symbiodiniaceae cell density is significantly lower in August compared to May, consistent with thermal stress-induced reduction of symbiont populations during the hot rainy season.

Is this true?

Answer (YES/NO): NO